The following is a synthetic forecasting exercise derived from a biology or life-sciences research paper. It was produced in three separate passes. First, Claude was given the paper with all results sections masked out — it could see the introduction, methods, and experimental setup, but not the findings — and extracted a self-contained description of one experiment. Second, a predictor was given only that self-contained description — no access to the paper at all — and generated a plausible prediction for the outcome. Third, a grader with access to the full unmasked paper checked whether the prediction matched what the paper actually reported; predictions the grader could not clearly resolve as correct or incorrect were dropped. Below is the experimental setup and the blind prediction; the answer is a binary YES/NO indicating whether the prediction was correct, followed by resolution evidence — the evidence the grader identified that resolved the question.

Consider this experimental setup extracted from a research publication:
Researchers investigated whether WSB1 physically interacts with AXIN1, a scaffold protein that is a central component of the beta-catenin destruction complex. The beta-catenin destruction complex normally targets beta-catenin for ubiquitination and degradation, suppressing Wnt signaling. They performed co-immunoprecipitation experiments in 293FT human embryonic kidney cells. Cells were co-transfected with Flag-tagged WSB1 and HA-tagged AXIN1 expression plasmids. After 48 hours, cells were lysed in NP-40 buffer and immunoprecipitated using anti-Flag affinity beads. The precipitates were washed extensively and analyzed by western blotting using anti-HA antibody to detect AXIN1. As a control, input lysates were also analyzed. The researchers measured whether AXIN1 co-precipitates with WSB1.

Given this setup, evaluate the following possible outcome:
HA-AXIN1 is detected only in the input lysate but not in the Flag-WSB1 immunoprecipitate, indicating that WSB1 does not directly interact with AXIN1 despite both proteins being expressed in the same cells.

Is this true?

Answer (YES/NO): NO